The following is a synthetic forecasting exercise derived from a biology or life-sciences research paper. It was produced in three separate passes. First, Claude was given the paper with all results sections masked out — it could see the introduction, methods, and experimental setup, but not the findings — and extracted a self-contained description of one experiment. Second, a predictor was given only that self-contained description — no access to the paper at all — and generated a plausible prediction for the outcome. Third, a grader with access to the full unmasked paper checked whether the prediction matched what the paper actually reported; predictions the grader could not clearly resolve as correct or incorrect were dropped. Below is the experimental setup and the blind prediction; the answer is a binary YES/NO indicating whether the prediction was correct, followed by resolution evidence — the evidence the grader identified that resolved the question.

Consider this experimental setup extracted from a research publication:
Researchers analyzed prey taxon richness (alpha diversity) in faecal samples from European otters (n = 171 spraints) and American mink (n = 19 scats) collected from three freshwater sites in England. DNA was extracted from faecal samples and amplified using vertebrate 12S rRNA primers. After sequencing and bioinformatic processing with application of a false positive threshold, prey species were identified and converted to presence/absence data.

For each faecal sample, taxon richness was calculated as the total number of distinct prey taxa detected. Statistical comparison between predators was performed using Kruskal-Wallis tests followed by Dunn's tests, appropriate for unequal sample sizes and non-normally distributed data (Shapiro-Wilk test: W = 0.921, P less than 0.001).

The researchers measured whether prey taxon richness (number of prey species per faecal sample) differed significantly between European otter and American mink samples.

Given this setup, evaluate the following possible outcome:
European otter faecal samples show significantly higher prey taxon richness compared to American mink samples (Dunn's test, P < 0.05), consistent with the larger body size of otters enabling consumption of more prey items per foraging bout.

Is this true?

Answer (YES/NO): NO